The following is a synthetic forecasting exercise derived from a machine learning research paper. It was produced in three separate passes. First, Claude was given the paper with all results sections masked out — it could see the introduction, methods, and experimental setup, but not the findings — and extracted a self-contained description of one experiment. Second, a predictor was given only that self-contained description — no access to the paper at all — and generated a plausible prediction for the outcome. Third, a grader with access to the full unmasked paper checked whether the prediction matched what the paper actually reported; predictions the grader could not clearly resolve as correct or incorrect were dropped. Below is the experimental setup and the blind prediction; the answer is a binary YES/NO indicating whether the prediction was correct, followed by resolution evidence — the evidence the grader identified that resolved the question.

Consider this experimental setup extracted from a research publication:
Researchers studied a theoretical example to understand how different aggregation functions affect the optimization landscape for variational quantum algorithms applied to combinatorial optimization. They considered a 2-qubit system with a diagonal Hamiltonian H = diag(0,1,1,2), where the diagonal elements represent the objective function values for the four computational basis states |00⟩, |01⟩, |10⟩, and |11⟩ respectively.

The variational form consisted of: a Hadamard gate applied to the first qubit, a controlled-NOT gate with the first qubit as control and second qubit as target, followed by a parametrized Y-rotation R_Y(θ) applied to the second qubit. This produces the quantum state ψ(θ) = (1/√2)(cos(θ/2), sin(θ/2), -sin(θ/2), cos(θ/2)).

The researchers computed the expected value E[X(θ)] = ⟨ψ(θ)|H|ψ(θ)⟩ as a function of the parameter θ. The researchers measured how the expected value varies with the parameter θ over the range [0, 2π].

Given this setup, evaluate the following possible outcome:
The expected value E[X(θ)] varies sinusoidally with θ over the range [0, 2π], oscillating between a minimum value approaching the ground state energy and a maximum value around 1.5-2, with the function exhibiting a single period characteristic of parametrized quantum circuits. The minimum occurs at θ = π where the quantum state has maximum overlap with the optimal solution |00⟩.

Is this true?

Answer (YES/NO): NO